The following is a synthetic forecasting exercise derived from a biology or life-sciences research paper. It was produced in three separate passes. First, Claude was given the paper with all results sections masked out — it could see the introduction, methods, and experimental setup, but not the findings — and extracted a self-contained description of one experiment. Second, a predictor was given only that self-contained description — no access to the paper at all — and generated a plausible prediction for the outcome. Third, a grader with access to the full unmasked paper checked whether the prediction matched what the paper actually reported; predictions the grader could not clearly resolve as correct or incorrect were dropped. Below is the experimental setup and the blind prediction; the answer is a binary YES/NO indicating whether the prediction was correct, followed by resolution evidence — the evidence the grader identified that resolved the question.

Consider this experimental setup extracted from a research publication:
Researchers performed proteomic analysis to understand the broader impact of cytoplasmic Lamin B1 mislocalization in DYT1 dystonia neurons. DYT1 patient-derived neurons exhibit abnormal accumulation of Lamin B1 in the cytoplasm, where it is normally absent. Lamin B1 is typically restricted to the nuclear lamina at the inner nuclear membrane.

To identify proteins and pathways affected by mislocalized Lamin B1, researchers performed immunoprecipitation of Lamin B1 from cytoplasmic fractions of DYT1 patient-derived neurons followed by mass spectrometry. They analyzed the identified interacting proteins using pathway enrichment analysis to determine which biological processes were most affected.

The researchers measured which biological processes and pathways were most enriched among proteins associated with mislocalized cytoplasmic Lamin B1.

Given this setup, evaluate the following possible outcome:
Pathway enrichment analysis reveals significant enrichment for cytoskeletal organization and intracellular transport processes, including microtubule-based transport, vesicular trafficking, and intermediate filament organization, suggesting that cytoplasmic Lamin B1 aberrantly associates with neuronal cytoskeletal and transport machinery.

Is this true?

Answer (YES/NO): NO